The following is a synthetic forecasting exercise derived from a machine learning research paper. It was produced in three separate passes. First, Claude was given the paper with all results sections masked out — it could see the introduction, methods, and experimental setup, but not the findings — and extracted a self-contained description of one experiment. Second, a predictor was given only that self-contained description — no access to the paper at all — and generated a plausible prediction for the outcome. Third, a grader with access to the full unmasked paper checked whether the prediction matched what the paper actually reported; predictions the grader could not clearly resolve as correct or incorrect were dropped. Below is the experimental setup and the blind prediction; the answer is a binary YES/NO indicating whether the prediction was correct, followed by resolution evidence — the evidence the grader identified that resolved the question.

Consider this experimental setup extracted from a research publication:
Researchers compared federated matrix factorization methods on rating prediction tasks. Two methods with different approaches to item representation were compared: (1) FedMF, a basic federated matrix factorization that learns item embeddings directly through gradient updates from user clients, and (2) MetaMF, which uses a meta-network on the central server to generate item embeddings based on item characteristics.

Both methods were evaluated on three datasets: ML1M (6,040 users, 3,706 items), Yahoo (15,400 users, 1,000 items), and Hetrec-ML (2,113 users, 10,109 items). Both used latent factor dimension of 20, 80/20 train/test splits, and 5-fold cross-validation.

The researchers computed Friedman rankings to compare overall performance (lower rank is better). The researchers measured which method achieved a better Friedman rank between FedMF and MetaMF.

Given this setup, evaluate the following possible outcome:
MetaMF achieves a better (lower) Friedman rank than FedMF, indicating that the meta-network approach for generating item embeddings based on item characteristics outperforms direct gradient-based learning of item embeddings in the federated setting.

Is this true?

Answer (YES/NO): YES